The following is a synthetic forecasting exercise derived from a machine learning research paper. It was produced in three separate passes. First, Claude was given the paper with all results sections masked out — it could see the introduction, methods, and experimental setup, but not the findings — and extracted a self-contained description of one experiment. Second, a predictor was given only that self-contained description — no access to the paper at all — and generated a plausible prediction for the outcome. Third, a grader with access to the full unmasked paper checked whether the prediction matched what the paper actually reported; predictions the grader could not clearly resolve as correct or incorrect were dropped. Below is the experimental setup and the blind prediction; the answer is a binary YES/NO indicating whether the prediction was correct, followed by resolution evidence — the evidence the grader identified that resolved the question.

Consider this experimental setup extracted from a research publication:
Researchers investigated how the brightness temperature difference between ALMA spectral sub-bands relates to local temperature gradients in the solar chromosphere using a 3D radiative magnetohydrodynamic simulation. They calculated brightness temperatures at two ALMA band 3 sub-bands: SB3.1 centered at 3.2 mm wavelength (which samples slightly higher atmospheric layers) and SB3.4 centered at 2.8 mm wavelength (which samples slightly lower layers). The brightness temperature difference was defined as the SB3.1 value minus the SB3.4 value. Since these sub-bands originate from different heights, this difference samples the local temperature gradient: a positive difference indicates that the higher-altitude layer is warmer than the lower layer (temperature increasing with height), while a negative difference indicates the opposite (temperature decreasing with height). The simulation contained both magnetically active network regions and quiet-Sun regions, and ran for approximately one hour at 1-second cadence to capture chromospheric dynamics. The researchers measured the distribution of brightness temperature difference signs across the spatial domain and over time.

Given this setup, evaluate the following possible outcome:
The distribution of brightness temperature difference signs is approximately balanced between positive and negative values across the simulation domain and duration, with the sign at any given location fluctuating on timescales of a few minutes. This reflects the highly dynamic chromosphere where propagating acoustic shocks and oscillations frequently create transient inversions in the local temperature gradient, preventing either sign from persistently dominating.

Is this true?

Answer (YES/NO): NO